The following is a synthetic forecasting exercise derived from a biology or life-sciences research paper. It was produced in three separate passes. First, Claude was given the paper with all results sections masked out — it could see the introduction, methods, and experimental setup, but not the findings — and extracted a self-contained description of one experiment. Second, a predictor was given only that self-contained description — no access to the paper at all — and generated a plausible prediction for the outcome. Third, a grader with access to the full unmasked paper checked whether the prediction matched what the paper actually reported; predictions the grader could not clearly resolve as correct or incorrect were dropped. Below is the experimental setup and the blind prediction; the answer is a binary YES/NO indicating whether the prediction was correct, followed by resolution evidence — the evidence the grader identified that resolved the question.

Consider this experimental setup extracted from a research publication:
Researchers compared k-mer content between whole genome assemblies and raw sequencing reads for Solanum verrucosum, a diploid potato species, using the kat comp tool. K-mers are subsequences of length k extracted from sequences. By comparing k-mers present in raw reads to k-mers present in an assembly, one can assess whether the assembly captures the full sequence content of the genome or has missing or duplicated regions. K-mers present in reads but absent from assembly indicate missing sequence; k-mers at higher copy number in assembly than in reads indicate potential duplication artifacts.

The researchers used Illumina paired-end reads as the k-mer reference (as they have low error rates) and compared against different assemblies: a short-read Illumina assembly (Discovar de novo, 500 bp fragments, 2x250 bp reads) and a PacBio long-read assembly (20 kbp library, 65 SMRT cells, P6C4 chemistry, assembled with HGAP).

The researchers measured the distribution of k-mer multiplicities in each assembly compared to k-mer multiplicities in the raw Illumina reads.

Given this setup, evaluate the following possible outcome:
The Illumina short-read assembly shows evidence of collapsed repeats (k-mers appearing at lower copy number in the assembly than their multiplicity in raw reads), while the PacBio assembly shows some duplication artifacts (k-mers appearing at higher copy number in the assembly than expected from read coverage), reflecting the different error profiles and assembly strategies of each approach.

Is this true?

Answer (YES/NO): NO